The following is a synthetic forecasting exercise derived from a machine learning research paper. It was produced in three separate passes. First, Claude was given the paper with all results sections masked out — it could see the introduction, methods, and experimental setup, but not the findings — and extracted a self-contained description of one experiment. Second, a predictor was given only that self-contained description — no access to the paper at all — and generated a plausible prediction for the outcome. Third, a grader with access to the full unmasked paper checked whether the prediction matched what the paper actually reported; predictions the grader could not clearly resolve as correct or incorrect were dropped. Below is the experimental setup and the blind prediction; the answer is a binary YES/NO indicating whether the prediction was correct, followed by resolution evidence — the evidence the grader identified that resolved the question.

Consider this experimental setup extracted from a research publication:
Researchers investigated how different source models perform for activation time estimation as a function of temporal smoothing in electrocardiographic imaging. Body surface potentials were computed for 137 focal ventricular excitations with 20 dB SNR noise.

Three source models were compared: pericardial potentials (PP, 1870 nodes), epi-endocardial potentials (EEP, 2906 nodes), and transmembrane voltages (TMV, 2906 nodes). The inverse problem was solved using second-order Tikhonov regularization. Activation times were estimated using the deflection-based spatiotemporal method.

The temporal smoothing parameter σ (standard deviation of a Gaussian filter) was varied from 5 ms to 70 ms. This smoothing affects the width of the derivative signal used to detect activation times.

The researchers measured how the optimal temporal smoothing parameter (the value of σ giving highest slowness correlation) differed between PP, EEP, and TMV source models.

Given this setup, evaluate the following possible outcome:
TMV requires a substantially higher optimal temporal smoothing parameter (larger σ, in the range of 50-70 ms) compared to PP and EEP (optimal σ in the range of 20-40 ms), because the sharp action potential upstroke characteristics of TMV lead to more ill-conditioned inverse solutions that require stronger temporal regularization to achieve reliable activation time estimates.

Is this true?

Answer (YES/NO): NO